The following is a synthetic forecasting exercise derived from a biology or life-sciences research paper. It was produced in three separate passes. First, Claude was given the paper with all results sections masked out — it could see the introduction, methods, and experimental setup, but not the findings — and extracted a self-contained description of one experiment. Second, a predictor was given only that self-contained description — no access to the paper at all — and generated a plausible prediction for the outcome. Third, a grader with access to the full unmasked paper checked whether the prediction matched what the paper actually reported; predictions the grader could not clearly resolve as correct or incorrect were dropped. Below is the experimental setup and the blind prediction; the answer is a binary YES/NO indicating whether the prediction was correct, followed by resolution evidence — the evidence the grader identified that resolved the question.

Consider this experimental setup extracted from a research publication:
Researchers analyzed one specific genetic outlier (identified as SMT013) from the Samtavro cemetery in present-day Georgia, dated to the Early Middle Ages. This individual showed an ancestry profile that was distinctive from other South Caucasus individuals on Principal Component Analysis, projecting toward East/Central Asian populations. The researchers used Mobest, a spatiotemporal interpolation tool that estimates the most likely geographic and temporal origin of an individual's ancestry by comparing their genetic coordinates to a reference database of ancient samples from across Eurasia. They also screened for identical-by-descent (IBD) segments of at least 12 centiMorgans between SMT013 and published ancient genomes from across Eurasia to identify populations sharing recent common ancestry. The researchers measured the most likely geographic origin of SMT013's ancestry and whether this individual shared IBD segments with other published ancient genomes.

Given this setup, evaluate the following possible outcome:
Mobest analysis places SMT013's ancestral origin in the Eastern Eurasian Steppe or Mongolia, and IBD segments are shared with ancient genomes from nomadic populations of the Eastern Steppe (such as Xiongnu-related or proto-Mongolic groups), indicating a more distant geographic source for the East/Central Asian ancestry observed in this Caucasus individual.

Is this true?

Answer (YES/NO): YES